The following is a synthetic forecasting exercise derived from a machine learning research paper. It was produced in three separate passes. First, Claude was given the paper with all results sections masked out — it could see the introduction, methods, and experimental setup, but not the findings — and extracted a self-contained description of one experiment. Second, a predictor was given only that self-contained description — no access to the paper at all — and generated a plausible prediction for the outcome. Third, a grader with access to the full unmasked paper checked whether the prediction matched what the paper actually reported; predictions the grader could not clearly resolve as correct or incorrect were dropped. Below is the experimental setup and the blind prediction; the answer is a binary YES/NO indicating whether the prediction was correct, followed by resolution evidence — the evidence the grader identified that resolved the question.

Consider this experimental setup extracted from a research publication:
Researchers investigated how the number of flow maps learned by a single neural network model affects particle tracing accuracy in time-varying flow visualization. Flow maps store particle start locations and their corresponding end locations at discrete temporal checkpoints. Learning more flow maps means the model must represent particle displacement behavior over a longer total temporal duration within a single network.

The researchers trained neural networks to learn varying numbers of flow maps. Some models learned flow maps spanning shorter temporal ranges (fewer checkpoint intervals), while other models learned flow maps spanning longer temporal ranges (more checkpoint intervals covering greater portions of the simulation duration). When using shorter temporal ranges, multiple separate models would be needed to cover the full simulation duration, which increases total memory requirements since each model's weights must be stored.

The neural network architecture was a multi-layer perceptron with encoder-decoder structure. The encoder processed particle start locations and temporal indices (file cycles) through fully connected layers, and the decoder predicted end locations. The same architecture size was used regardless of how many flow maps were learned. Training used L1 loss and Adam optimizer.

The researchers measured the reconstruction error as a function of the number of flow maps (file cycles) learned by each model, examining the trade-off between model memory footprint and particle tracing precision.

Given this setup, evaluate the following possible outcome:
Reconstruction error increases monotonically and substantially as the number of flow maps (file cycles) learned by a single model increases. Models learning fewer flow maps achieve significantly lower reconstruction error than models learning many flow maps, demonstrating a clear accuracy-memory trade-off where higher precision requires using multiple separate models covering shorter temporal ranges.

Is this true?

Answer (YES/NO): NO